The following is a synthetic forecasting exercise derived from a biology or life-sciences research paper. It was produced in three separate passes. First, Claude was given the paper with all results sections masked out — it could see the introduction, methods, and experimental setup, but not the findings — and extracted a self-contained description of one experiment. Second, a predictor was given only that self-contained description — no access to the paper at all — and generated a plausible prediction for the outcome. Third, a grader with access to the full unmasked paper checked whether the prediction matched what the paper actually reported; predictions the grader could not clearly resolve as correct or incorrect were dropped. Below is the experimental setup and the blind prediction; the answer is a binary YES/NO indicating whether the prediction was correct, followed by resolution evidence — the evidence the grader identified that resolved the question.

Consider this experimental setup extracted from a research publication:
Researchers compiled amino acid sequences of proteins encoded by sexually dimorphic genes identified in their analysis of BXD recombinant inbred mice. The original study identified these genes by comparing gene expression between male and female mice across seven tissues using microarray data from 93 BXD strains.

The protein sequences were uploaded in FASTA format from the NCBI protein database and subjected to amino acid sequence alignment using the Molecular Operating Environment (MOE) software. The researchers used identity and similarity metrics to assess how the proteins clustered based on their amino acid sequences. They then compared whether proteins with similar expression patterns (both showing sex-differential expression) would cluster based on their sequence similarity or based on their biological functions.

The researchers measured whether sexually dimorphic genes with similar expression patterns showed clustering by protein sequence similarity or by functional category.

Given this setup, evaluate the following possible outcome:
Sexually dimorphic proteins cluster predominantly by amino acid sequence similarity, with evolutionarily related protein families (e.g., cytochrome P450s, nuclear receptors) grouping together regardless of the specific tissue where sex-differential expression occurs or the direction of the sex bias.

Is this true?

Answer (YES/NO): NO